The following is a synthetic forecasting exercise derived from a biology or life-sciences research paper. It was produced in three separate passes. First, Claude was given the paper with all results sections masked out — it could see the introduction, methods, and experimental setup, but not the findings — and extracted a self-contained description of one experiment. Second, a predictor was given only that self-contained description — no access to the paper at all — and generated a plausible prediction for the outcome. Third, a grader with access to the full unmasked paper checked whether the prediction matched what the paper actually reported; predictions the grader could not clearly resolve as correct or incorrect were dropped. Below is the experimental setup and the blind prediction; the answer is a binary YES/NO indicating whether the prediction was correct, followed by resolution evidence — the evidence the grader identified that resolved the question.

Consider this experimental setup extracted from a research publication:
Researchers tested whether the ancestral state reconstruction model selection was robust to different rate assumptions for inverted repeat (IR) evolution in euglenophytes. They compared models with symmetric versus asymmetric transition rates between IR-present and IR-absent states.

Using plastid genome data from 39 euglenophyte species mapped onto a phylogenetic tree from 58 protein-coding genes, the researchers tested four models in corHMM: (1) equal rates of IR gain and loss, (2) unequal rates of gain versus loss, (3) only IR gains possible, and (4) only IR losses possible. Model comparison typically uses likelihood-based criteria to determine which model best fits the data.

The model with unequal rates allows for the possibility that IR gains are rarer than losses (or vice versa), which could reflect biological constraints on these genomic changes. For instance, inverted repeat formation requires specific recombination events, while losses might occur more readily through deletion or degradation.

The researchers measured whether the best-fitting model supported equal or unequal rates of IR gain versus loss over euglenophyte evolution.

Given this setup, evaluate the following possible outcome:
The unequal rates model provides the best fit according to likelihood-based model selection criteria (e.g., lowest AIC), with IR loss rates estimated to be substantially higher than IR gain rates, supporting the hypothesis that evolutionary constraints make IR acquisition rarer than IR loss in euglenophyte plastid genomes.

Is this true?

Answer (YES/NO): NO